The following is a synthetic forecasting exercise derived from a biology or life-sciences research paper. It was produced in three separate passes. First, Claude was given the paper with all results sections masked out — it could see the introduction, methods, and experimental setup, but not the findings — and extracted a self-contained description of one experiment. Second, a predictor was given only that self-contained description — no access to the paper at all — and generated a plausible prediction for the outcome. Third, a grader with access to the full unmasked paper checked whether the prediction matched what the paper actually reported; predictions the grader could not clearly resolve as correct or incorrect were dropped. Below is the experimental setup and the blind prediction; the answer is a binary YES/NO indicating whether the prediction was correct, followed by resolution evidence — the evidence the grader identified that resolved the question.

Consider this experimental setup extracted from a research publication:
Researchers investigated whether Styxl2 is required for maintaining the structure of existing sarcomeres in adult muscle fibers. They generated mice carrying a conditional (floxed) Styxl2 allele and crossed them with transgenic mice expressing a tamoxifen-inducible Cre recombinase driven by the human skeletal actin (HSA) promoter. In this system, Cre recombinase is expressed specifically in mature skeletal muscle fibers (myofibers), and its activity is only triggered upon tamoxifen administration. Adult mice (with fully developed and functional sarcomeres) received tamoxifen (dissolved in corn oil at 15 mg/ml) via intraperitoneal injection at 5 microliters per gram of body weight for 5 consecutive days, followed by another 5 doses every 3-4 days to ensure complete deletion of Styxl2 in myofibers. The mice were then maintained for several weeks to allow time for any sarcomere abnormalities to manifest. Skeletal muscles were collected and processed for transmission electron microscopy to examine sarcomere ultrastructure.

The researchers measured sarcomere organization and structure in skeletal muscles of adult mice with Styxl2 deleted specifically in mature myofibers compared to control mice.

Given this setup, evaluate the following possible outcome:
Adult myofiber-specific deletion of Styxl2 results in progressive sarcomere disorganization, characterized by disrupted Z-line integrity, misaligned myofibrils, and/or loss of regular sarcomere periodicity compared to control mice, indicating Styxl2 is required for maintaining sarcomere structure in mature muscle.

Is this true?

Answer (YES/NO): NO